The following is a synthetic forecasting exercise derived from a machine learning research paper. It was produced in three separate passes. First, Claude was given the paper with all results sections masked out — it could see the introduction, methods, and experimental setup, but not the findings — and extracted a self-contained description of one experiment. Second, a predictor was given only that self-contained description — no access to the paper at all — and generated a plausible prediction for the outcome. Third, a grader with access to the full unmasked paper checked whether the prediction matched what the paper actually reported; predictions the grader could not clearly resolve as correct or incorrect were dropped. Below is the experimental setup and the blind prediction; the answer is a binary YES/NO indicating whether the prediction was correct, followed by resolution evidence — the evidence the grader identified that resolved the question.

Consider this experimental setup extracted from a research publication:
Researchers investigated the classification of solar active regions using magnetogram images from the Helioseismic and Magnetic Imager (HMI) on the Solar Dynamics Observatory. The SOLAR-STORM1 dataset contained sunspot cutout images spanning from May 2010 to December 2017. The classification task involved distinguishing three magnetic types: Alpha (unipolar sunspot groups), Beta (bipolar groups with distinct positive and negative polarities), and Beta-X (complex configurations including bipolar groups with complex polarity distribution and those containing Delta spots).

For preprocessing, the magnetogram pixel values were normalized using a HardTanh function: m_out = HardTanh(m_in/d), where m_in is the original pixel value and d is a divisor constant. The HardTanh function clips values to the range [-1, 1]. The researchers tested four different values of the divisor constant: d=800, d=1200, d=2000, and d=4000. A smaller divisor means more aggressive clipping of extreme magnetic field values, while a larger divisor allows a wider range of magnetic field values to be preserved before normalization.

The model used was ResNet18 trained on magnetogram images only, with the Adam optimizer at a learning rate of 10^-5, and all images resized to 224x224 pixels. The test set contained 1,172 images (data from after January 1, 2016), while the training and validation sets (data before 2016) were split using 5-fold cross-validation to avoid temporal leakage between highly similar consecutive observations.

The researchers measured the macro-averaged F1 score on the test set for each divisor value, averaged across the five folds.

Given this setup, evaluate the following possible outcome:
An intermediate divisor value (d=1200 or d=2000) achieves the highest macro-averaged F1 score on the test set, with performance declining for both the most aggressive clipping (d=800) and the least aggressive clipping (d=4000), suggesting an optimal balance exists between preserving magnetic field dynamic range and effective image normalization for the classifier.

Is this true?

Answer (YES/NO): NO